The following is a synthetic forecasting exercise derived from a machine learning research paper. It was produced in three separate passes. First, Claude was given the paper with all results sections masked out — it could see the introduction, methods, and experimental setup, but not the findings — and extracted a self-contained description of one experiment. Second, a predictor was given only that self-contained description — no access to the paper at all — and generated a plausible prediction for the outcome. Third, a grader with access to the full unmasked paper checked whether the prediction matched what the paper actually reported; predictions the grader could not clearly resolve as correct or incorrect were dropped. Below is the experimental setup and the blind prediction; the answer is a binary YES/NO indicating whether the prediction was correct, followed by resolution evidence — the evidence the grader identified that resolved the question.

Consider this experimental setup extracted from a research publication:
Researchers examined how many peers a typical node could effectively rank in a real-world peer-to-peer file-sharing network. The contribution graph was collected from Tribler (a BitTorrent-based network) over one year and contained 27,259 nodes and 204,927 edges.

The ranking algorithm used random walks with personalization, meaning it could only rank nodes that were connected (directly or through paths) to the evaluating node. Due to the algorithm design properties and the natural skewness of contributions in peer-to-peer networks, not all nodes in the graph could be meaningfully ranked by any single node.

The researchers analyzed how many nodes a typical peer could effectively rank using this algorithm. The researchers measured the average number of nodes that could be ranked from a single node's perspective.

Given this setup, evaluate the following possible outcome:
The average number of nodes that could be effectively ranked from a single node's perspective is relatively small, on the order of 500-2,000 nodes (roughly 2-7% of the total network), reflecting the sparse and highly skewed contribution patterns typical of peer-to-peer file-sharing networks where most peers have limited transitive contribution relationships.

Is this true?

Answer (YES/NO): YES